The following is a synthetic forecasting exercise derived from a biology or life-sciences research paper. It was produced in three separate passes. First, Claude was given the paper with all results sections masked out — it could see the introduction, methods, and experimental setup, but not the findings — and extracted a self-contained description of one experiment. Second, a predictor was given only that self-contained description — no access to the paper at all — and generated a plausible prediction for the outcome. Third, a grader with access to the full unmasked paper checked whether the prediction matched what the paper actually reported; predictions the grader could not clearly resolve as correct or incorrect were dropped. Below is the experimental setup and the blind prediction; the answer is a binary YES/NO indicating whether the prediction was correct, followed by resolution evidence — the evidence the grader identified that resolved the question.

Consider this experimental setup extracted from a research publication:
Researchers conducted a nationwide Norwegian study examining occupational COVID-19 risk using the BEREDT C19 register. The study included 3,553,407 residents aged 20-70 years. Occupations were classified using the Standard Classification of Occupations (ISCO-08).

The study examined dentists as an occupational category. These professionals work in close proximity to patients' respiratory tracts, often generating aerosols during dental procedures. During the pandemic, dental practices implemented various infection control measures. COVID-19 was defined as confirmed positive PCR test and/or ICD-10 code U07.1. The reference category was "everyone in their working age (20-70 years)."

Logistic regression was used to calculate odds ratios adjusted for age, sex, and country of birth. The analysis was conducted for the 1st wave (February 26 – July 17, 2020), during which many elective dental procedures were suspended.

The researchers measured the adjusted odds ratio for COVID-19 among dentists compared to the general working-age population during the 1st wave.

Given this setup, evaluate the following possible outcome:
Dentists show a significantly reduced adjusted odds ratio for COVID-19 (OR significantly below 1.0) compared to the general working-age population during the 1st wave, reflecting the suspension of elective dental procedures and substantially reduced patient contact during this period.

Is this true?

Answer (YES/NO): NO